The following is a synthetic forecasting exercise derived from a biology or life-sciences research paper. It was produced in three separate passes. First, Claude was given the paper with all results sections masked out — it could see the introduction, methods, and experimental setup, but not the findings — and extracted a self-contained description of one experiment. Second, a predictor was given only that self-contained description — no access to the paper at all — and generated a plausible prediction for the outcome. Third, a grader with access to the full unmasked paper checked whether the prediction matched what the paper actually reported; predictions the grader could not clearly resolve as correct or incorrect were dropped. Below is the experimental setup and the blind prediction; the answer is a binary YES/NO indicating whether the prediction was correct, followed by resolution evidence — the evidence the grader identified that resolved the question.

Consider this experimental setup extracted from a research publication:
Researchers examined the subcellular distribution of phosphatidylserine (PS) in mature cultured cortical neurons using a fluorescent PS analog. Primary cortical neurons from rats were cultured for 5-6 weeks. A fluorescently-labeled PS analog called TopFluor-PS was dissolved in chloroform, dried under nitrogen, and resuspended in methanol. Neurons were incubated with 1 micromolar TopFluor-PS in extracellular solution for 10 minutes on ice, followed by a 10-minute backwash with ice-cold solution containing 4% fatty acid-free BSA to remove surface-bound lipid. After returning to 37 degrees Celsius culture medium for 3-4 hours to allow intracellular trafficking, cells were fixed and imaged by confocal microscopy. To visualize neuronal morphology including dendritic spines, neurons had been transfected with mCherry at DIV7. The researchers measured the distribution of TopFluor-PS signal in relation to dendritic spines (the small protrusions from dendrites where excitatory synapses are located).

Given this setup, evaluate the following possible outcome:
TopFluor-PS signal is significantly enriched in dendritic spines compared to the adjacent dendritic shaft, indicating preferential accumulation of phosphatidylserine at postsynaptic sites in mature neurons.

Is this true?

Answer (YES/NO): YES